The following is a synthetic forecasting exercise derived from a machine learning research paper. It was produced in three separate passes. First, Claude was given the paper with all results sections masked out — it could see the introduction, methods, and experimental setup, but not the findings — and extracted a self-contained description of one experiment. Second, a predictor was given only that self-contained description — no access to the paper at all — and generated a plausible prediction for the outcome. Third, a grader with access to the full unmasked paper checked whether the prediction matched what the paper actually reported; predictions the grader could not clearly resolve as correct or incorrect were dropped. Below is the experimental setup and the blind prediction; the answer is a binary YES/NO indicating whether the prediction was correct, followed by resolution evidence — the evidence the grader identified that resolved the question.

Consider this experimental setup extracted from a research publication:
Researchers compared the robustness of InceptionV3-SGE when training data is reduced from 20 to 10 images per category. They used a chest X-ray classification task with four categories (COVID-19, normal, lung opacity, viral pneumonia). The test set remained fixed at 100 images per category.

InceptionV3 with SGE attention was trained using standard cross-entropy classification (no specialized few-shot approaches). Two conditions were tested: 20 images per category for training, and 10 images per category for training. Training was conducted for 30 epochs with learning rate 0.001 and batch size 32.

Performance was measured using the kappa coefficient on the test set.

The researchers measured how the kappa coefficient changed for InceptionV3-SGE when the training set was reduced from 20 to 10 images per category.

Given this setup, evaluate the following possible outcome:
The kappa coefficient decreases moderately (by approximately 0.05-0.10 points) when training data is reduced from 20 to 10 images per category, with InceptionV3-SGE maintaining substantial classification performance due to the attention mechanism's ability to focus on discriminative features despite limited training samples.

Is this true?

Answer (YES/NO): NO